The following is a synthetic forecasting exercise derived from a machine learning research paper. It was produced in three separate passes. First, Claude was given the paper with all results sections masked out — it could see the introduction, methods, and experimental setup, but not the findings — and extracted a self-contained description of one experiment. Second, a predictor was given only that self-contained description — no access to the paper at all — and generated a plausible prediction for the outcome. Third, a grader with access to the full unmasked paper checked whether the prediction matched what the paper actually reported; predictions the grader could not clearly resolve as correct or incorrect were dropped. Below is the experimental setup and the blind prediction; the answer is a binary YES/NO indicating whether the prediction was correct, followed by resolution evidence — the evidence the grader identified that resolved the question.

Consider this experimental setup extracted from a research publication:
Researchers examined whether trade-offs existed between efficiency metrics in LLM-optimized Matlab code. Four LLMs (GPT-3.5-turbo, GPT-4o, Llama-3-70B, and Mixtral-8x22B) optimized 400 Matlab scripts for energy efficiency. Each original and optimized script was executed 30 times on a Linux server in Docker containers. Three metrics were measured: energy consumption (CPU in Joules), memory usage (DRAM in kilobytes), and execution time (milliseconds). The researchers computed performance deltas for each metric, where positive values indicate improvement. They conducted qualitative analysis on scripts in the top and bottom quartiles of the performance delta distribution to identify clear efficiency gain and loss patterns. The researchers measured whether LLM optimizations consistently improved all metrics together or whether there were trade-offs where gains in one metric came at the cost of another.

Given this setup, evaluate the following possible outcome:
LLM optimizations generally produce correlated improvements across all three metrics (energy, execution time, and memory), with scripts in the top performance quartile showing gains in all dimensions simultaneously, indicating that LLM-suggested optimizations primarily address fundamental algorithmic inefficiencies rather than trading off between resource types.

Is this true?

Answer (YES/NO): NO